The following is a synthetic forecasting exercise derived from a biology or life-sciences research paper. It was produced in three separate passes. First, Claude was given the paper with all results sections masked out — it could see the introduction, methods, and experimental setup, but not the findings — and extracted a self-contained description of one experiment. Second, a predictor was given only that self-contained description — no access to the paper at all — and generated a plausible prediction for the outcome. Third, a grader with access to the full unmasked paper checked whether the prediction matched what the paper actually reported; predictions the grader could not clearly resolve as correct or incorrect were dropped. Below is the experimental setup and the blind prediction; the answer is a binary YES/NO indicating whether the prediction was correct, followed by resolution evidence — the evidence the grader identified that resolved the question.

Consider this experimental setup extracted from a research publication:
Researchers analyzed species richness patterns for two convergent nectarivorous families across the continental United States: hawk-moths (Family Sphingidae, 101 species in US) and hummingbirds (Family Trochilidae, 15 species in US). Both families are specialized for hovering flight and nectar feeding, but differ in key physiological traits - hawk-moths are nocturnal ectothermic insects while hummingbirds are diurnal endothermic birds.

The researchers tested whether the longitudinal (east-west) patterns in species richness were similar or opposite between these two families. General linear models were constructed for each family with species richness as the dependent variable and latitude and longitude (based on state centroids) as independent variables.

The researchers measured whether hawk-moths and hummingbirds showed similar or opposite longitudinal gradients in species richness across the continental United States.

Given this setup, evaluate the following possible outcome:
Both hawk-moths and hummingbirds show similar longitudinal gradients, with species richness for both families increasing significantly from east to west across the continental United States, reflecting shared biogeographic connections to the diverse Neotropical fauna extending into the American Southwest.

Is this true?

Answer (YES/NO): NO